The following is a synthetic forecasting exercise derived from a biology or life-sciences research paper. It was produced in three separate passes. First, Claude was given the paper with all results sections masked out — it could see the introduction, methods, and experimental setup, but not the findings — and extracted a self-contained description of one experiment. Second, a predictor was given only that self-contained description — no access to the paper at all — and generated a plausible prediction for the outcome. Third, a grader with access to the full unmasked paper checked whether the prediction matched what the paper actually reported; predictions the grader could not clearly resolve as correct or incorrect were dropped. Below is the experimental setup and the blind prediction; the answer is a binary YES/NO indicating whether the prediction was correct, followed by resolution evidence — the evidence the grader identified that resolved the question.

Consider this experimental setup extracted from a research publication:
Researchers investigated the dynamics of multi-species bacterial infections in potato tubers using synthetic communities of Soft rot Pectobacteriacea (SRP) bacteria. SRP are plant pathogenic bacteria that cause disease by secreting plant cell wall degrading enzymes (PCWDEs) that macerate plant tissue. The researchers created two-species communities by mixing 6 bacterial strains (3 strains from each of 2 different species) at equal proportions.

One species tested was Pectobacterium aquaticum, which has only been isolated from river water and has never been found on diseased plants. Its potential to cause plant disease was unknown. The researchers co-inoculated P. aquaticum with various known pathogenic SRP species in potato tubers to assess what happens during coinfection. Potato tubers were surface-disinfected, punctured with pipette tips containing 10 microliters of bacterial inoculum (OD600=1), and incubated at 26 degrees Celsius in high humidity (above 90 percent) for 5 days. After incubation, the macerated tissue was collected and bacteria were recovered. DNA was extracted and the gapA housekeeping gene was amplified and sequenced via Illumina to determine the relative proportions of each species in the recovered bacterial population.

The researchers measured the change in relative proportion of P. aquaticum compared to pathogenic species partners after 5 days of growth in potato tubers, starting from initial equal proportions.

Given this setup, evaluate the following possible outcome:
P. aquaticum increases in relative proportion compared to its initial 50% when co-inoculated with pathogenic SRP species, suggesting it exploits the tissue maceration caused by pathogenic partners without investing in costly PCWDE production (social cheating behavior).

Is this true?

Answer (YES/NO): NO